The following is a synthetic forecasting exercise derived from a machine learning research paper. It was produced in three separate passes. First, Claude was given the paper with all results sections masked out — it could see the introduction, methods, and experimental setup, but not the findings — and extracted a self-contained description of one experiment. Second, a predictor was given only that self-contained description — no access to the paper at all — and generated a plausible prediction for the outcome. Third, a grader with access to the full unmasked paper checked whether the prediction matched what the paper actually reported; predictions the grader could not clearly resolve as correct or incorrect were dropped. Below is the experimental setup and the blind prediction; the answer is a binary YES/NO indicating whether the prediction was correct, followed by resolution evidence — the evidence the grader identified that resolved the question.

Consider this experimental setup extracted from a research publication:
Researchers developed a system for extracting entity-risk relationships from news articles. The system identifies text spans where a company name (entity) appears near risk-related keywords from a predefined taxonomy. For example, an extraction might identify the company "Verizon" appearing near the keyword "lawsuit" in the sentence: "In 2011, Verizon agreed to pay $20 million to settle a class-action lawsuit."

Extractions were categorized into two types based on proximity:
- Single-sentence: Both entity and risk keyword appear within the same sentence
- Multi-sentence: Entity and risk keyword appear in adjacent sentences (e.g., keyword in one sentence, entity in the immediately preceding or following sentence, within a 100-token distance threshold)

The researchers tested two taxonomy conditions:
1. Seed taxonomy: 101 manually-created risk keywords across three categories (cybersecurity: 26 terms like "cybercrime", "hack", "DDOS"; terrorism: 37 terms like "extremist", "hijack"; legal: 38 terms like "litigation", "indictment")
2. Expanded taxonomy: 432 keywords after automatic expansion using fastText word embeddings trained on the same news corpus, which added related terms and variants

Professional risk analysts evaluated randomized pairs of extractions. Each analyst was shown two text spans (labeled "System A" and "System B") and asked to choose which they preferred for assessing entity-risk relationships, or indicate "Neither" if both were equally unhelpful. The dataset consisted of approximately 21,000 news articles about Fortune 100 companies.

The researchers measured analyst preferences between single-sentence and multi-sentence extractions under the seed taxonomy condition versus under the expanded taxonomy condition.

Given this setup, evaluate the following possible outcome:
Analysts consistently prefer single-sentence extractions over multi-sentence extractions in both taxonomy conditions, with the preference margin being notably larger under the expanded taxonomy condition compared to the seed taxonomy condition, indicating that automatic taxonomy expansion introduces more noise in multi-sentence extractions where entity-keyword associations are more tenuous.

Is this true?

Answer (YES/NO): NO